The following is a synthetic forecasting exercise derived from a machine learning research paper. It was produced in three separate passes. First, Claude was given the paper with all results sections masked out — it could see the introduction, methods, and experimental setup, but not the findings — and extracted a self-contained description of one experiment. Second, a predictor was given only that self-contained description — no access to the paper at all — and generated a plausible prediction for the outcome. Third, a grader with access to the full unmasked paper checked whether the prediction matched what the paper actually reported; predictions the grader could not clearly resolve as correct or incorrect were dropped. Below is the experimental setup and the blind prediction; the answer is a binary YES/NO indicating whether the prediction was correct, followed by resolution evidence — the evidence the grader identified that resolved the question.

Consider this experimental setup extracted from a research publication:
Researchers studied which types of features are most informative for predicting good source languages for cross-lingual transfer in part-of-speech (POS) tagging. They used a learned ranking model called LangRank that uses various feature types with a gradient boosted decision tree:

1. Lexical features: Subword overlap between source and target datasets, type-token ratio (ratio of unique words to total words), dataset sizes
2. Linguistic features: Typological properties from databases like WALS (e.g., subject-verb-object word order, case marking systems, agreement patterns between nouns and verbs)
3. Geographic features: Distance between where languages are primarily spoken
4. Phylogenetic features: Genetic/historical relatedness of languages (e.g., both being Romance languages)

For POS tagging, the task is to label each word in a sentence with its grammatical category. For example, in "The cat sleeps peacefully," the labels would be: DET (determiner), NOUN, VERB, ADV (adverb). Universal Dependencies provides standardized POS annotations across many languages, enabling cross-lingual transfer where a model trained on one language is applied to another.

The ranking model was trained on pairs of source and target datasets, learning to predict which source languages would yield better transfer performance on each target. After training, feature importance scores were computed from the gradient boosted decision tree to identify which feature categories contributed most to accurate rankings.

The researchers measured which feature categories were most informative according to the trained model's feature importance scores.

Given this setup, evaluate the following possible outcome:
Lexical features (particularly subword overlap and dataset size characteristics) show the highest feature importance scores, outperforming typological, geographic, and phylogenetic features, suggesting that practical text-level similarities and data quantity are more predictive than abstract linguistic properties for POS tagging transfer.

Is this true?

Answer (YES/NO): NO